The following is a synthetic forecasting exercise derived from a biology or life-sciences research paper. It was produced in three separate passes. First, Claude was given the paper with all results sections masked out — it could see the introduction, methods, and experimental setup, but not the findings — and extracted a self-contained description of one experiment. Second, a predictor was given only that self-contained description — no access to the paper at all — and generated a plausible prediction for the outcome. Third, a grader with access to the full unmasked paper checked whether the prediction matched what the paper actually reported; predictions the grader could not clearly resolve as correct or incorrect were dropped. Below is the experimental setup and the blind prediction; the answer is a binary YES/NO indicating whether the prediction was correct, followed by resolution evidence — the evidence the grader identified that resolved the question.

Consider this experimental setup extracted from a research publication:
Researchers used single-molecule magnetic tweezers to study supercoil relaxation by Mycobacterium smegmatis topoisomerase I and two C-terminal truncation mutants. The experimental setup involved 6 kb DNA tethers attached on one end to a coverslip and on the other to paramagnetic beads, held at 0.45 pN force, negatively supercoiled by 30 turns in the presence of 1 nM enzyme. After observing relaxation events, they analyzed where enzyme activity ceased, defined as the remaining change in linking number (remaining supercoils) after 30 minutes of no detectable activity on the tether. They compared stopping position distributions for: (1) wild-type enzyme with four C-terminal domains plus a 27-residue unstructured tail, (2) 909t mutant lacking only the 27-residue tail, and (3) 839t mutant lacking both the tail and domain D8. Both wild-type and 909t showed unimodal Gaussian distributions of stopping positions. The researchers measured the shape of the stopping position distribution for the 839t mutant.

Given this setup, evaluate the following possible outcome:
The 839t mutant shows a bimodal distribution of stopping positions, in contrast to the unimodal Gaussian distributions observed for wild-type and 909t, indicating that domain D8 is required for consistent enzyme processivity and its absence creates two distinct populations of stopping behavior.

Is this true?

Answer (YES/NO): YES